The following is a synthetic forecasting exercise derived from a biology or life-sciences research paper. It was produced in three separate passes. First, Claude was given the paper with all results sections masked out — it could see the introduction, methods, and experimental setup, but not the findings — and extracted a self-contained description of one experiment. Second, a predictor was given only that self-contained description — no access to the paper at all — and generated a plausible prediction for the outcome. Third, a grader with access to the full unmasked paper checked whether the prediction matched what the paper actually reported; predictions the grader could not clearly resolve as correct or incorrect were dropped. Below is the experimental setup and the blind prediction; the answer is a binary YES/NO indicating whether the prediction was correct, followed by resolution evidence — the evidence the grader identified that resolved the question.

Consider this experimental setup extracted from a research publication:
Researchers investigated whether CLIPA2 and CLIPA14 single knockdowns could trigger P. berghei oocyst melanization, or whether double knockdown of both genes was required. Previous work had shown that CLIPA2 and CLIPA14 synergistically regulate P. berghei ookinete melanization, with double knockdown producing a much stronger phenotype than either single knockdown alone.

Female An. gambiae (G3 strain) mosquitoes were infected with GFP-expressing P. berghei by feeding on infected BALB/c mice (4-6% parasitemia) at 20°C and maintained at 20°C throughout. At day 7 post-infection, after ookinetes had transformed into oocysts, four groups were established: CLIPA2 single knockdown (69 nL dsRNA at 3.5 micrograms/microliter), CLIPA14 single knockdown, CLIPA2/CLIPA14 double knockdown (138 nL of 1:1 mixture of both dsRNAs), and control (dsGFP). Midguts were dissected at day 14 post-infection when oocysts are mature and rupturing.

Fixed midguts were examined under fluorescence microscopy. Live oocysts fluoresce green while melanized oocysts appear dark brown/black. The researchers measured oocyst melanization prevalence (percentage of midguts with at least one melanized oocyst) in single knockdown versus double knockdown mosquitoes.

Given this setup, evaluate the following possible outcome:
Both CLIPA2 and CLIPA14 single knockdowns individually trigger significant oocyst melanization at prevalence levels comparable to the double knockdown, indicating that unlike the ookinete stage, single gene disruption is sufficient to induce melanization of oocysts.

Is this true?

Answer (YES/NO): NO